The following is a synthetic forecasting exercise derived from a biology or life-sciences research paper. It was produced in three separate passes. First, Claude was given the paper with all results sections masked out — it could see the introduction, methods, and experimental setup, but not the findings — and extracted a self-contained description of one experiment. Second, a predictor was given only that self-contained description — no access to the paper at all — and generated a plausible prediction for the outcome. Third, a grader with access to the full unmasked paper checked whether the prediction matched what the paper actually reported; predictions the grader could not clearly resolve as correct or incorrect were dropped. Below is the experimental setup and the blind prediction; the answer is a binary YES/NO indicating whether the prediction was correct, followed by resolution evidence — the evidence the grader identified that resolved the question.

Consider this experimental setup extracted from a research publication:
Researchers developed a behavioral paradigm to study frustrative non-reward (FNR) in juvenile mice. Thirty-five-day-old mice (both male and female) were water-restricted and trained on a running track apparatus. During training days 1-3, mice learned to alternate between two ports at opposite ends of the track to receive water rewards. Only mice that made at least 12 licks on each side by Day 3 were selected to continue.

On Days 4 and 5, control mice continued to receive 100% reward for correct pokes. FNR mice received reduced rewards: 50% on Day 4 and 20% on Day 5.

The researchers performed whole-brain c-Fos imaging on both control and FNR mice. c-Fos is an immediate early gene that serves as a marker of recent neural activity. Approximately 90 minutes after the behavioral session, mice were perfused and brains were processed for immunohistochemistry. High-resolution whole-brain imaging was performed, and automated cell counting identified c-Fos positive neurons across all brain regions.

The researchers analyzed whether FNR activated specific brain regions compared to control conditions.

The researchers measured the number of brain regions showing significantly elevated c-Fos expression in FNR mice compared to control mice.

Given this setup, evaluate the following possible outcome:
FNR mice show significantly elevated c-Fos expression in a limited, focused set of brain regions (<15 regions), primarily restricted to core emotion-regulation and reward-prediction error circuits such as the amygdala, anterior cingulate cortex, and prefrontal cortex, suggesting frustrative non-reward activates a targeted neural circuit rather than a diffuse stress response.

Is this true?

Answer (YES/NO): NO